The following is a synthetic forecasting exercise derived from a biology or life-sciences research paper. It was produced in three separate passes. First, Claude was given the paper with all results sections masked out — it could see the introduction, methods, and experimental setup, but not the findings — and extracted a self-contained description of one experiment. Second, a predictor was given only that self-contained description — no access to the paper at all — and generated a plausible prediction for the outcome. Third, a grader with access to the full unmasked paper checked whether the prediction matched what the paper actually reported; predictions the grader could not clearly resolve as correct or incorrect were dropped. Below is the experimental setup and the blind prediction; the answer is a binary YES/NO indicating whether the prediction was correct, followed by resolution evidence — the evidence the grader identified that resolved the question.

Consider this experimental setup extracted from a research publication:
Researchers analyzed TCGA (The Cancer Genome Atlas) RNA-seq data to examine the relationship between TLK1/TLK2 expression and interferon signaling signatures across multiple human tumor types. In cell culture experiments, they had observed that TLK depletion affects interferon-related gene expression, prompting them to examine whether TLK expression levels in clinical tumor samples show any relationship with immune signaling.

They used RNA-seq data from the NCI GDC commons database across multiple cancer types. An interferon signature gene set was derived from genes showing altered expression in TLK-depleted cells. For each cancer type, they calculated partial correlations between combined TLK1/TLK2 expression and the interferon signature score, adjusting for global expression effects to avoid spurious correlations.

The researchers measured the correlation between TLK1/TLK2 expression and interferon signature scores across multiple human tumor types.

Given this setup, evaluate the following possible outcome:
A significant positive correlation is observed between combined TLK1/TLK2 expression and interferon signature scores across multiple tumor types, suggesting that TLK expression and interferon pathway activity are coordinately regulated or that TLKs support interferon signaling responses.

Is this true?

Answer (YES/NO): NO